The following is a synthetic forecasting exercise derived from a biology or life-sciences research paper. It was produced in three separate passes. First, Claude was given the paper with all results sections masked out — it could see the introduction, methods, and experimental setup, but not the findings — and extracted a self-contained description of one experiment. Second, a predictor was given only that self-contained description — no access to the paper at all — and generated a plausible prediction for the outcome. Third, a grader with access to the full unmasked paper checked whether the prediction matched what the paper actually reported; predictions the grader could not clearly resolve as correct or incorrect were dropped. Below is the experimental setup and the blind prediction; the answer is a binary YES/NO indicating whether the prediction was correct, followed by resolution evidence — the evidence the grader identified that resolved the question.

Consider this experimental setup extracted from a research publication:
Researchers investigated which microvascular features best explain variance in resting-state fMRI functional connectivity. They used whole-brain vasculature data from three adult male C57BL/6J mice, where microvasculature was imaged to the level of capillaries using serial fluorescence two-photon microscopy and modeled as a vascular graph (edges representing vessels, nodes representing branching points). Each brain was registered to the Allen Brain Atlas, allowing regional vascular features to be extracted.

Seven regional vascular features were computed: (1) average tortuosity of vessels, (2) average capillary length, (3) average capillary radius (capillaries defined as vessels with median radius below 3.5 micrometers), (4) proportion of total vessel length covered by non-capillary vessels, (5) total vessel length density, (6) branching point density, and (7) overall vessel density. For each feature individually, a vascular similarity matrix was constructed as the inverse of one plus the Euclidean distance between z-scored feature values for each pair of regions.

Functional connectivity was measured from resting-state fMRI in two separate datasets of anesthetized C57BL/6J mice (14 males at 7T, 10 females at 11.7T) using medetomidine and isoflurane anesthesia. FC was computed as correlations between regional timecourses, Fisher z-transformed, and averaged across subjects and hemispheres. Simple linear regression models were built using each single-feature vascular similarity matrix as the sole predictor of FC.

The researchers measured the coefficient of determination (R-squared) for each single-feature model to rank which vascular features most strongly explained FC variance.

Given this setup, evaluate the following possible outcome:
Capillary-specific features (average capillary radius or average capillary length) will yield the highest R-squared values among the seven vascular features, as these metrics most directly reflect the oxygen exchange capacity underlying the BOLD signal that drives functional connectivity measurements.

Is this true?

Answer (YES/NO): NO